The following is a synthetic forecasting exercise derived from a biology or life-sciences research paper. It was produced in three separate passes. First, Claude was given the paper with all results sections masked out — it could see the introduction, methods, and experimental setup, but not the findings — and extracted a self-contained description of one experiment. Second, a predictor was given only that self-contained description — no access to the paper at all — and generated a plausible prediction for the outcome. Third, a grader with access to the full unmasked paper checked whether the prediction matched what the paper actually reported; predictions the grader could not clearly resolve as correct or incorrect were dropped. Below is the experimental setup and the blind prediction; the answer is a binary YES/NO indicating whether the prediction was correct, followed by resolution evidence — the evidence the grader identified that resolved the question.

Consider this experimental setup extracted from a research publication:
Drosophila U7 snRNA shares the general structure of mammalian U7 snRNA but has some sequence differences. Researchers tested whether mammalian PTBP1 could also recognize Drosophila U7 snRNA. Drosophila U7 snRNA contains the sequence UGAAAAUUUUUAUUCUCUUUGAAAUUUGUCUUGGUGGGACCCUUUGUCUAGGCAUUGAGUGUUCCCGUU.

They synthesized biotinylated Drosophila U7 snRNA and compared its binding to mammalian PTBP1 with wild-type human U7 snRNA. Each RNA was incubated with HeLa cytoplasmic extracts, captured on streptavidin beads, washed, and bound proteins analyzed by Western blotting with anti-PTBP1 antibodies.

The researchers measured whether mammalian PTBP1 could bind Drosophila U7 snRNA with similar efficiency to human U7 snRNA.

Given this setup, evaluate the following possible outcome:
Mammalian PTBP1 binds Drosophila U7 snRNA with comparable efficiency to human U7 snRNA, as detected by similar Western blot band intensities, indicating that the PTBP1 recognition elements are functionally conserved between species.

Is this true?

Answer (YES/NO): NO